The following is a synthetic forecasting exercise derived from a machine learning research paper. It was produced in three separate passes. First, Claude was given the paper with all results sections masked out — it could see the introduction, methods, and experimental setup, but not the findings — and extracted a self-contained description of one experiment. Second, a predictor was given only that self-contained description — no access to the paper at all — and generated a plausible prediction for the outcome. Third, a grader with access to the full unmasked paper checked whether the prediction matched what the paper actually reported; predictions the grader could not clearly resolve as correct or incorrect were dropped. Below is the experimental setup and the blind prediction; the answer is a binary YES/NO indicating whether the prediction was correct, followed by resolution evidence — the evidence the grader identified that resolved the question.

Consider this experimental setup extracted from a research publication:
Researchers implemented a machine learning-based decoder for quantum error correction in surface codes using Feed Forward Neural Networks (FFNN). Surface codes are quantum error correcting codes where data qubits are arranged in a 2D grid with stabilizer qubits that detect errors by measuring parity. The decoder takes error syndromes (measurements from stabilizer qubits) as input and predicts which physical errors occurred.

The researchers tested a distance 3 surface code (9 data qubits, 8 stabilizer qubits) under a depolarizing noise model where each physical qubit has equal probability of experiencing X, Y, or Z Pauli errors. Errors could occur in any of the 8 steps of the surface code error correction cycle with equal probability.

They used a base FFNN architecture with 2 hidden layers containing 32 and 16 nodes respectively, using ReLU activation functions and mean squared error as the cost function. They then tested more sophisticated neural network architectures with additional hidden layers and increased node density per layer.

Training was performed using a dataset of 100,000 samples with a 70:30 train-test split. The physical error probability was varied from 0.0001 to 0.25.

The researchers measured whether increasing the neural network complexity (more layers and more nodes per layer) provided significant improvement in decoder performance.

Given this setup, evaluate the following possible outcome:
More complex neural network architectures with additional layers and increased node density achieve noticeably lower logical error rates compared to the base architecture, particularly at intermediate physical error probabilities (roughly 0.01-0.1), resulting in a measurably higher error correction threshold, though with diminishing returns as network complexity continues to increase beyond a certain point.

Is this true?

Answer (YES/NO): NO